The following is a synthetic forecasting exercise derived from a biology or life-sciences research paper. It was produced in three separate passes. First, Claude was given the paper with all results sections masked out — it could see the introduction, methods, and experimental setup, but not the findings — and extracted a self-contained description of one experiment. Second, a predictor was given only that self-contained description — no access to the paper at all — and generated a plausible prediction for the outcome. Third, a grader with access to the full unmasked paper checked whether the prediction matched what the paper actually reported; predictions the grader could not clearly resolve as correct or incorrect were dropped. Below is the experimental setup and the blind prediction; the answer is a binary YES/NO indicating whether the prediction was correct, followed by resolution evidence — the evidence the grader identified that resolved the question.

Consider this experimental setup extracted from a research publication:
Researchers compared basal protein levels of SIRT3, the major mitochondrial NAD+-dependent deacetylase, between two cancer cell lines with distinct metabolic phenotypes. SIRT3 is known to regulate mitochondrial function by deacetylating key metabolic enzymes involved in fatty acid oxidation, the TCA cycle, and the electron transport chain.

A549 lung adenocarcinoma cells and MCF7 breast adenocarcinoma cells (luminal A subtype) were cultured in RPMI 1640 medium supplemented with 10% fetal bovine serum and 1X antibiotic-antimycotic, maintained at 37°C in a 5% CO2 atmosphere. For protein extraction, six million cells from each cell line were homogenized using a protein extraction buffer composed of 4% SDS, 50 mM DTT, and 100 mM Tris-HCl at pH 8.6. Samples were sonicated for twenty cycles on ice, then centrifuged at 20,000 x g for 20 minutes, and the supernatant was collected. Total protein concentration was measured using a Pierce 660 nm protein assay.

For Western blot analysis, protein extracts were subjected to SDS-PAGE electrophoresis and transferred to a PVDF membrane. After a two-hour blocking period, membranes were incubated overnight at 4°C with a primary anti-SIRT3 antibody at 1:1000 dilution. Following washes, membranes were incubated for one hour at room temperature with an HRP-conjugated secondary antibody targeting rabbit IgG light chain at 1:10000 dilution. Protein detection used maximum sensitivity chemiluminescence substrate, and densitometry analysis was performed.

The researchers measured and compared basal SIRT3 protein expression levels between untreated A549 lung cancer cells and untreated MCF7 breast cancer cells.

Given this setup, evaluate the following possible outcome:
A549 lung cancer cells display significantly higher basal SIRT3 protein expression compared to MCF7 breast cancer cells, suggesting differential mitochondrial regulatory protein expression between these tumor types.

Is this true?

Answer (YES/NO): YES